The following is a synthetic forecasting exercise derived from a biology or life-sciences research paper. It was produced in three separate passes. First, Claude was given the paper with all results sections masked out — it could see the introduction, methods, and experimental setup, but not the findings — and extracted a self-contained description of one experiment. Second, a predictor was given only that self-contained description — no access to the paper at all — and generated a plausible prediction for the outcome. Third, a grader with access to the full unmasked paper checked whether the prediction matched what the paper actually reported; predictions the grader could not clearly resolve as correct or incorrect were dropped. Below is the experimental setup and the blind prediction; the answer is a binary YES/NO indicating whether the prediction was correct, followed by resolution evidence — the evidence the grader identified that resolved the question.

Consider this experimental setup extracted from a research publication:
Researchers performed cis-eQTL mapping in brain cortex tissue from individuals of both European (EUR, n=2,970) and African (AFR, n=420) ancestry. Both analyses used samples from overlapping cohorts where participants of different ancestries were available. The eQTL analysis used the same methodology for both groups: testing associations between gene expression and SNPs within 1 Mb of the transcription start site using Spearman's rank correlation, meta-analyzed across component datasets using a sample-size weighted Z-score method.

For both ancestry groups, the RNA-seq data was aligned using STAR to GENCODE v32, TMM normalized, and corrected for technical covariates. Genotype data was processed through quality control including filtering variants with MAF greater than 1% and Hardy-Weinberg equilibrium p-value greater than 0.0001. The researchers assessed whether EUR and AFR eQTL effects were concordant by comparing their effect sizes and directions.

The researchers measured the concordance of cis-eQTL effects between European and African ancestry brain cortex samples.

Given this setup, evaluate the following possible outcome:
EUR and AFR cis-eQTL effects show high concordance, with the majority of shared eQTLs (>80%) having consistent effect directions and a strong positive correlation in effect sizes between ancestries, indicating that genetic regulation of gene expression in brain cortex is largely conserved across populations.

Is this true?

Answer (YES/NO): NO